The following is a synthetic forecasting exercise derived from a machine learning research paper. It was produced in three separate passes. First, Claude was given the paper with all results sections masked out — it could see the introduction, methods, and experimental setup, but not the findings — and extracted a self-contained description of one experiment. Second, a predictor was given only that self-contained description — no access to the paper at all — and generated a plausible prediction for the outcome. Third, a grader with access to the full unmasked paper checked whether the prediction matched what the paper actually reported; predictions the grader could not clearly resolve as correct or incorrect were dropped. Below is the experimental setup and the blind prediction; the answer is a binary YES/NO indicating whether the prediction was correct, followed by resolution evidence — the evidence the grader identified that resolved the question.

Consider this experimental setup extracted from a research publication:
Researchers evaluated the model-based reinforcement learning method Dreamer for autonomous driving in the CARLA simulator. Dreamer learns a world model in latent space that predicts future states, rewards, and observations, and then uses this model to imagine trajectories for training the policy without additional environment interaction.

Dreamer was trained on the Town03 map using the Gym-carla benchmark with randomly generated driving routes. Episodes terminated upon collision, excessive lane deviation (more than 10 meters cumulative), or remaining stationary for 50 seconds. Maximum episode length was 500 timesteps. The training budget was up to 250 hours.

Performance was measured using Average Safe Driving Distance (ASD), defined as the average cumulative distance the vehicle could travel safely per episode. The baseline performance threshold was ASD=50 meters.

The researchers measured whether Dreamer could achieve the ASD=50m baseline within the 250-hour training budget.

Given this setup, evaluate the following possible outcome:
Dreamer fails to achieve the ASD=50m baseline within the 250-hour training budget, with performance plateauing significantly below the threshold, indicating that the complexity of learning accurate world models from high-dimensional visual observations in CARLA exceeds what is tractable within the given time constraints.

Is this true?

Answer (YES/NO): NO